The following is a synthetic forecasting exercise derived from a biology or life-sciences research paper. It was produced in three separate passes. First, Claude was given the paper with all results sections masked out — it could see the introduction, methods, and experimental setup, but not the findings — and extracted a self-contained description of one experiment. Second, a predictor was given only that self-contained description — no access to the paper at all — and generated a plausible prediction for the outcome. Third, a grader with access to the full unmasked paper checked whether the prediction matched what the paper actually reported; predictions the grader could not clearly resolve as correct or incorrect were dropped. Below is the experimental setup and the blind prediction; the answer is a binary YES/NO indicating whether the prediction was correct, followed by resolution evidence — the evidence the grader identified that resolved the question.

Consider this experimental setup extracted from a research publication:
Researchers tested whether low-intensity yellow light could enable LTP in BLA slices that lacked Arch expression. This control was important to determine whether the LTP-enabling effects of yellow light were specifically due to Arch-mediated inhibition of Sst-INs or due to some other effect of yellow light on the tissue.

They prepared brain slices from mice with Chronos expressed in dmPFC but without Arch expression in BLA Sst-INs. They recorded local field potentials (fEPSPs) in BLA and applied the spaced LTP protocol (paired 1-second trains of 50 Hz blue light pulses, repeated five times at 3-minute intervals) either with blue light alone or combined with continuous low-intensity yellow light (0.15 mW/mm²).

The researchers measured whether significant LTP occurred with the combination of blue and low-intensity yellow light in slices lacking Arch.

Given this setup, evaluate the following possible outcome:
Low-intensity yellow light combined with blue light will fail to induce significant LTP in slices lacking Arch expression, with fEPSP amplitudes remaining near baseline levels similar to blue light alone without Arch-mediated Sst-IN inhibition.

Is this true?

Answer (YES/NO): YES